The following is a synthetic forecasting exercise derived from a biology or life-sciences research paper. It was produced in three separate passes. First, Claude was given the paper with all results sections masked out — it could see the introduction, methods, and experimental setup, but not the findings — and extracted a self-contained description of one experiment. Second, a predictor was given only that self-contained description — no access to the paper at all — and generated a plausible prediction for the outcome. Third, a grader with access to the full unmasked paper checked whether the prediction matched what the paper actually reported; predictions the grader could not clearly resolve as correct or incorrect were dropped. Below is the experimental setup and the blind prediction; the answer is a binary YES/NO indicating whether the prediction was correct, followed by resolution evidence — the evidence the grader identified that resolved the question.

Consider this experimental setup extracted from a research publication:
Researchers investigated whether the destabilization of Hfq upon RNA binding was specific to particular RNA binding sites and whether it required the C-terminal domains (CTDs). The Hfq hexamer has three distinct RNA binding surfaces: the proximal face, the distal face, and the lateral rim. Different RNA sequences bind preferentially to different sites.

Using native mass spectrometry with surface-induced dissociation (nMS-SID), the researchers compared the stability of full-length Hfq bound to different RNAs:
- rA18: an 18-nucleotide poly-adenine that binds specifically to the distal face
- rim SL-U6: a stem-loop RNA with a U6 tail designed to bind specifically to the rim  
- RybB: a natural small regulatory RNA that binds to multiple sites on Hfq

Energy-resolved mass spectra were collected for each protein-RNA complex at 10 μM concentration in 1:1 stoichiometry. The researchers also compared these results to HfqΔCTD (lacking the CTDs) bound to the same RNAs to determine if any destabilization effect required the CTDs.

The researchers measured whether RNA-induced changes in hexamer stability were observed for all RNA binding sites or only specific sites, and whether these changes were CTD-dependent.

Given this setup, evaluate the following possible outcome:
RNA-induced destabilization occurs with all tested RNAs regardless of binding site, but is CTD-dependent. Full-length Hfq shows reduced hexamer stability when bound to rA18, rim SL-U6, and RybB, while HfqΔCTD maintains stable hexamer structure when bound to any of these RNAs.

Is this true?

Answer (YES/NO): YES